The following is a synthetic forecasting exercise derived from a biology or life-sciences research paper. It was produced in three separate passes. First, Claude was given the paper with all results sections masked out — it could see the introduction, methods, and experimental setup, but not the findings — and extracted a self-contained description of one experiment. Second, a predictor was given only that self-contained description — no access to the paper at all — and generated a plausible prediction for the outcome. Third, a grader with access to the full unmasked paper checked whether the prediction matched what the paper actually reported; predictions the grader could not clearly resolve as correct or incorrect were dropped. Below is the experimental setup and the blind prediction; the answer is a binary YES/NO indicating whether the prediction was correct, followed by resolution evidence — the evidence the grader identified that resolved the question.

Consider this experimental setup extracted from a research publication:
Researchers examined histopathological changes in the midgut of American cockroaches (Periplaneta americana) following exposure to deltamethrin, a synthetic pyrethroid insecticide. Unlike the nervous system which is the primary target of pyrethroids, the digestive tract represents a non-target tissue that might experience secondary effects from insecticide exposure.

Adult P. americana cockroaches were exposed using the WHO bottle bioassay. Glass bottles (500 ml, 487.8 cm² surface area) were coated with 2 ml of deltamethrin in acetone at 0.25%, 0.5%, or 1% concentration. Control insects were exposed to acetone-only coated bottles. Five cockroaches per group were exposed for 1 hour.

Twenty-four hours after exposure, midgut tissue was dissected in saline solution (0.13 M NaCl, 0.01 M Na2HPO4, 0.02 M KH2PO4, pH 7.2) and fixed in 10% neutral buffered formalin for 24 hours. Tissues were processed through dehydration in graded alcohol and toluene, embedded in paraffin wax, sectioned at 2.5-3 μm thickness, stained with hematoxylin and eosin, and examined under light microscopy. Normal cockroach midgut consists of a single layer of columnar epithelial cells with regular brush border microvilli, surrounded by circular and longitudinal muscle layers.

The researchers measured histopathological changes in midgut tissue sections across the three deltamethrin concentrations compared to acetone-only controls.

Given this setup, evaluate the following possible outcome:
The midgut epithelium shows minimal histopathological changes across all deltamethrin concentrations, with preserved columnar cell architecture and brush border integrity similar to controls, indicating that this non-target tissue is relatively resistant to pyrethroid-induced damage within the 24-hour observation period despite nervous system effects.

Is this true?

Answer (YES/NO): NO